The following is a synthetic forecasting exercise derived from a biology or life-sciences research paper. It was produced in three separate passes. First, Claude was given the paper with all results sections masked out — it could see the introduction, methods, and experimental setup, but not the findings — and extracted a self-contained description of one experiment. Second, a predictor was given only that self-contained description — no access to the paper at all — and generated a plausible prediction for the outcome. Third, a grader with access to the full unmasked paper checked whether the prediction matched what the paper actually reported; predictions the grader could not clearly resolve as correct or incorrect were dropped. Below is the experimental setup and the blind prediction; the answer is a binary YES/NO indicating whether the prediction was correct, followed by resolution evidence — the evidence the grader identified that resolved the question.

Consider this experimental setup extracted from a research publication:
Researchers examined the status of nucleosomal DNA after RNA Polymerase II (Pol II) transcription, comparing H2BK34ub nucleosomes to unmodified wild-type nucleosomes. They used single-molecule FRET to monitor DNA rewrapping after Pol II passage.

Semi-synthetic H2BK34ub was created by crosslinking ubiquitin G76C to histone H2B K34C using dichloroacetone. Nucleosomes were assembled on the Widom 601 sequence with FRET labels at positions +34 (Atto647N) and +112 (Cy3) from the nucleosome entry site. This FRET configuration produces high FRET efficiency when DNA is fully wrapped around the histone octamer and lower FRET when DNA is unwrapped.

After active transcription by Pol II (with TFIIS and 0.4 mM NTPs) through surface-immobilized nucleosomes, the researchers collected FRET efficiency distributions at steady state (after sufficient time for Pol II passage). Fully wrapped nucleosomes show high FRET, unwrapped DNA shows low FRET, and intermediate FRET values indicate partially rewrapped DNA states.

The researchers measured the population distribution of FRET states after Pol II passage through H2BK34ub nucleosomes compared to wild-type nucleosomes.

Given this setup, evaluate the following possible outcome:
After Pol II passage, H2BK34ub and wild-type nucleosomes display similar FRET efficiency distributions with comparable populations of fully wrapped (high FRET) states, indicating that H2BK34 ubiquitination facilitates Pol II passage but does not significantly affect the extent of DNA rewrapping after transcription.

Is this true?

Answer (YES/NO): NO